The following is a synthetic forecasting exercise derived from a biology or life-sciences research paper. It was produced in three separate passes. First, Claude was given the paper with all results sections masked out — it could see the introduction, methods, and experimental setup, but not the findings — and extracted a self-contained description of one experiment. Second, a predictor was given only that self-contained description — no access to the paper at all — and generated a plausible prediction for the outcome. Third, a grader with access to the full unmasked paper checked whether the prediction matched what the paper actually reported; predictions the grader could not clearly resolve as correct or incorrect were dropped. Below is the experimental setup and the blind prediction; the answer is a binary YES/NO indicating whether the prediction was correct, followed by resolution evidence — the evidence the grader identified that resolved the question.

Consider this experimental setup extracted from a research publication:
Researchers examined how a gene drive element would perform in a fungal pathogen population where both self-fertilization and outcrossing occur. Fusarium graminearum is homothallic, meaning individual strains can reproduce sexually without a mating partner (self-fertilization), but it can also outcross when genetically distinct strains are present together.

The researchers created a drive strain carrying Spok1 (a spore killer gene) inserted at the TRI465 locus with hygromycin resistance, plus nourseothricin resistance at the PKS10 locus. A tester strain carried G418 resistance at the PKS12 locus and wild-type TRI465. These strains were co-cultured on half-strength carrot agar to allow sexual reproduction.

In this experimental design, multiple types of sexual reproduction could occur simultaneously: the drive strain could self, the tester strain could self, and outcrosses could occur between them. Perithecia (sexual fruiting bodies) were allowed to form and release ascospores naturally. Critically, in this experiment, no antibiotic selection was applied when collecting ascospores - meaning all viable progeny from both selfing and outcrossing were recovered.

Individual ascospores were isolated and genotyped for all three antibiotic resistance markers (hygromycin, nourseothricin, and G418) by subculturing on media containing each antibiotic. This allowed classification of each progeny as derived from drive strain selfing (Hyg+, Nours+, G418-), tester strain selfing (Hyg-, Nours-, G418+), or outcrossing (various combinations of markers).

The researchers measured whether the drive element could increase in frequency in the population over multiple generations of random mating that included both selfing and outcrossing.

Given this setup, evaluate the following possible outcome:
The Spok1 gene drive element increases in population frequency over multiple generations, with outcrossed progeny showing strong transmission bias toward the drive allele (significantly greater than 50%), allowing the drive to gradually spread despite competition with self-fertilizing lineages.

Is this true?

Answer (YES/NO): YES